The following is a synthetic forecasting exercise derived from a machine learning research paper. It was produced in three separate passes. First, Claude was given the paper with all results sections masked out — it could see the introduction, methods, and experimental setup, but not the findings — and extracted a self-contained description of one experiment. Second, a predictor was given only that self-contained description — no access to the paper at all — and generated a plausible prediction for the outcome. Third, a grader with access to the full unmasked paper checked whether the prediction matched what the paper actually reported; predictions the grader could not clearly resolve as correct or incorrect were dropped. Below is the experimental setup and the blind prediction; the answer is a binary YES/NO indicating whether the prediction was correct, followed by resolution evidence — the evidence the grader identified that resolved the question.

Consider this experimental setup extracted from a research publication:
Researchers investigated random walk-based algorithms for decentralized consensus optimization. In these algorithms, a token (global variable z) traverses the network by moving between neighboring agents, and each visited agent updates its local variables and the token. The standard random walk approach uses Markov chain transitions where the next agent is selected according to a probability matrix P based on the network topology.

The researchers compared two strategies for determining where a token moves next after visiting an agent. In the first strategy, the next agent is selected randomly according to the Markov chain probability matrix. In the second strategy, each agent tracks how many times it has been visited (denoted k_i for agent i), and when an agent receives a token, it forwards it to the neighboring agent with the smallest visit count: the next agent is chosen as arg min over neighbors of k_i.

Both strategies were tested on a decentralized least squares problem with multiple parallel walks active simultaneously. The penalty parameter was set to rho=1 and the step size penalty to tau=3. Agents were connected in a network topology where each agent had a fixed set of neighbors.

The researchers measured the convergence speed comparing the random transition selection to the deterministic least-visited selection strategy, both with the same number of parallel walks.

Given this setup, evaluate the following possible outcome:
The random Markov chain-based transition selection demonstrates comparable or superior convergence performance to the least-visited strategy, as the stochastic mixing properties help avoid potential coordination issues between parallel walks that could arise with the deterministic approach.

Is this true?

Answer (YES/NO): NO